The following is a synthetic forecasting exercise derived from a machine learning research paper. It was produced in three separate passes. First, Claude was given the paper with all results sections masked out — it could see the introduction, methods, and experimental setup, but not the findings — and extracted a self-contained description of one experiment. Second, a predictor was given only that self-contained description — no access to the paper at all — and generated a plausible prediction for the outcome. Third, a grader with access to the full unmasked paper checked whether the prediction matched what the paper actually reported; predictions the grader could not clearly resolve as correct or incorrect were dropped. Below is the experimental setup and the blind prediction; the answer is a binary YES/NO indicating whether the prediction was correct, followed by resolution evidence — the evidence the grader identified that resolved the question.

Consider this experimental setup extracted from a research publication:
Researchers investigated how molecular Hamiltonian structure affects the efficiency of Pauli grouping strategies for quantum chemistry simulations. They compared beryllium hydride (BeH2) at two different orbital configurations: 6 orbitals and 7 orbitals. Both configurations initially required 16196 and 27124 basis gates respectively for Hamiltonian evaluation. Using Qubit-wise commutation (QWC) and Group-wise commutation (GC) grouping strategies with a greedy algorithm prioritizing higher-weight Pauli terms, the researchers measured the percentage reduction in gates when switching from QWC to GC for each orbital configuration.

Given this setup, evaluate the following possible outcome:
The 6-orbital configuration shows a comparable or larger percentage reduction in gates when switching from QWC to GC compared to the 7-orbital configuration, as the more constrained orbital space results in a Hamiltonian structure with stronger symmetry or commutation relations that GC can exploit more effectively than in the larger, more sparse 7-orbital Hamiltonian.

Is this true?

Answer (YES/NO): YES